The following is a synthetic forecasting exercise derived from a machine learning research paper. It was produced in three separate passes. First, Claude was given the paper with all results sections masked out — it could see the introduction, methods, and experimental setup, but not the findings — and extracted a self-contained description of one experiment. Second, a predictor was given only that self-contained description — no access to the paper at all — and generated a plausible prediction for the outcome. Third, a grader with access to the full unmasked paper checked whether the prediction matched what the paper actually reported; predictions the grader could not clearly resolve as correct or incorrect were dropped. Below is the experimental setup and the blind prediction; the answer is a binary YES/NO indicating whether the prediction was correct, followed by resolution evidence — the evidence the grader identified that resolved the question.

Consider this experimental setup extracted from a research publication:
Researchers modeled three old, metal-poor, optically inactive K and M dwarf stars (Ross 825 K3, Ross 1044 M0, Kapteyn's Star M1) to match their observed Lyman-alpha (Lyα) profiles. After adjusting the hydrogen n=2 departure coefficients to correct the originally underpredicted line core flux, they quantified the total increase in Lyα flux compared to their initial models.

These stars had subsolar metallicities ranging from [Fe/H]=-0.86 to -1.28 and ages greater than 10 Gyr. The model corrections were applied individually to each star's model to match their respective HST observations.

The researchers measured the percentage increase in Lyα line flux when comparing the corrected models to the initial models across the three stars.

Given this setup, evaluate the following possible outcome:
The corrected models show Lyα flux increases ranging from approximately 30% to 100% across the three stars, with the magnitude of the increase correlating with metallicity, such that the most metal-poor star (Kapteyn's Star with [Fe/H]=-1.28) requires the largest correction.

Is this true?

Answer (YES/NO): NO